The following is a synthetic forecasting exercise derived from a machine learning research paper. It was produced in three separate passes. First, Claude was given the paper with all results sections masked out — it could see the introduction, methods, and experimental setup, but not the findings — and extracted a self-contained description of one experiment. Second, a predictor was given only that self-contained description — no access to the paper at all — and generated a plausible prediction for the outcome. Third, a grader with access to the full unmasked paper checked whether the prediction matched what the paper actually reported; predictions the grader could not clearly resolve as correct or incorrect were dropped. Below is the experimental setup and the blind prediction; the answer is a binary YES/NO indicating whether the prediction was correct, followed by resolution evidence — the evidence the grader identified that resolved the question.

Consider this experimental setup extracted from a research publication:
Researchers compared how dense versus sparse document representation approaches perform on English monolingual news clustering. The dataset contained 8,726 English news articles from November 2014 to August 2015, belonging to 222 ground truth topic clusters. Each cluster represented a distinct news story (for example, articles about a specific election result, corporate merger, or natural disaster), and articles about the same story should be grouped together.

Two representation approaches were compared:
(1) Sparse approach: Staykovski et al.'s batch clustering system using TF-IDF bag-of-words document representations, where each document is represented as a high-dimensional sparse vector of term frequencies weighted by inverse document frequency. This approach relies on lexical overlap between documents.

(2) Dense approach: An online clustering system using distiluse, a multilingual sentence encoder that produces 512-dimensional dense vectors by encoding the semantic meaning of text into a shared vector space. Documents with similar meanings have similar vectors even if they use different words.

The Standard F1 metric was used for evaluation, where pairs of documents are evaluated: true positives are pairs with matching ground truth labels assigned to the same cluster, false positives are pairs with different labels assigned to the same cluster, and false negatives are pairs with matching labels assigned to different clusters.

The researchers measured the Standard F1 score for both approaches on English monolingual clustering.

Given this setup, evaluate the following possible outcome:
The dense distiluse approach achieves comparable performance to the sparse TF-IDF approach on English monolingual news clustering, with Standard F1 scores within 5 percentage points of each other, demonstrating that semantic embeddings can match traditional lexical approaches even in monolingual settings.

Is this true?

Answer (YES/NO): YES